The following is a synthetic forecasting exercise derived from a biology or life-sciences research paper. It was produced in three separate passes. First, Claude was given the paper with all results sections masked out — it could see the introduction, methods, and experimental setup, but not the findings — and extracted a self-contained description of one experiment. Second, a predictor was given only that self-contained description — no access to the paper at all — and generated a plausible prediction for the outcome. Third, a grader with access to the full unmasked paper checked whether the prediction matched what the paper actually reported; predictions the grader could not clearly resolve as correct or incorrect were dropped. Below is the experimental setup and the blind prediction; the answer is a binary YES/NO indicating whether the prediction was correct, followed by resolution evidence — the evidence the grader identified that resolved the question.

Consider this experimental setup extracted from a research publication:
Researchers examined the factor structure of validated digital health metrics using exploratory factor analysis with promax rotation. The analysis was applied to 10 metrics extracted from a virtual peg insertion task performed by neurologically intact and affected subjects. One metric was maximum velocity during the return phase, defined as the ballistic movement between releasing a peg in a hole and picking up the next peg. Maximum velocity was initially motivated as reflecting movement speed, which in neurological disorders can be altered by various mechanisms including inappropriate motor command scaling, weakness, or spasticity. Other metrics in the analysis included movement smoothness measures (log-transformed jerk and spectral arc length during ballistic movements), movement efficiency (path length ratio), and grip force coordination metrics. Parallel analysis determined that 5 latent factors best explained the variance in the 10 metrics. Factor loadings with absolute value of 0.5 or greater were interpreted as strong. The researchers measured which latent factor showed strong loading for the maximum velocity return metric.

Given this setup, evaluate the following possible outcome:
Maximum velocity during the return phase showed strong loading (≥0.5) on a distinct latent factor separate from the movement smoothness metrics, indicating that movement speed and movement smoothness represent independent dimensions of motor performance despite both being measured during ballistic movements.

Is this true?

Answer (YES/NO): YES